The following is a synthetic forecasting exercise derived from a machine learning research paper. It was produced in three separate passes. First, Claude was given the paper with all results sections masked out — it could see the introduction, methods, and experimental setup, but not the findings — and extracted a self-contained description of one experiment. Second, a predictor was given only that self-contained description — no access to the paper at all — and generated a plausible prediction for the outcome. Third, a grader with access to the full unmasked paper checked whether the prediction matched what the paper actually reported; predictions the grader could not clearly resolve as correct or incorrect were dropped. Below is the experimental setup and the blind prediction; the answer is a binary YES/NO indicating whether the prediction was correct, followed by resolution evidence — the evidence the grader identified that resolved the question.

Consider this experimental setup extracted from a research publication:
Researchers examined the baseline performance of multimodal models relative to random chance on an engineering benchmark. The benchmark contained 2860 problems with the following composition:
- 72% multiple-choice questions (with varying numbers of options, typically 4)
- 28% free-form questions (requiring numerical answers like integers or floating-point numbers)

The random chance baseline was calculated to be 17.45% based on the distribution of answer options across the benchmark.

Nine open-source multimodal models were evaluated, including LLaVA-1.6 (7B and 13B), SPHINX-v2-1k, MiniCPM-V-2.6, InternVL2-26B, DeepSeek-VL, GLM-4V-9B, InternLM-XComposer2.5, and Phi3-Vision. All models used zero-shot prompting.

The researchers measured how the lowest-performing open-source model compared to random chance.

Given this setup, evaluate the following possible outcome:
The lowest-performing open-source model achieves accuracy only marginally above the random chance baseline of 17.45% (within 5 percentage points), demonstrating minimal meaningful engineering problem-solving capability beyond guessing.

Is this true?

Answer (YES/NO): YES